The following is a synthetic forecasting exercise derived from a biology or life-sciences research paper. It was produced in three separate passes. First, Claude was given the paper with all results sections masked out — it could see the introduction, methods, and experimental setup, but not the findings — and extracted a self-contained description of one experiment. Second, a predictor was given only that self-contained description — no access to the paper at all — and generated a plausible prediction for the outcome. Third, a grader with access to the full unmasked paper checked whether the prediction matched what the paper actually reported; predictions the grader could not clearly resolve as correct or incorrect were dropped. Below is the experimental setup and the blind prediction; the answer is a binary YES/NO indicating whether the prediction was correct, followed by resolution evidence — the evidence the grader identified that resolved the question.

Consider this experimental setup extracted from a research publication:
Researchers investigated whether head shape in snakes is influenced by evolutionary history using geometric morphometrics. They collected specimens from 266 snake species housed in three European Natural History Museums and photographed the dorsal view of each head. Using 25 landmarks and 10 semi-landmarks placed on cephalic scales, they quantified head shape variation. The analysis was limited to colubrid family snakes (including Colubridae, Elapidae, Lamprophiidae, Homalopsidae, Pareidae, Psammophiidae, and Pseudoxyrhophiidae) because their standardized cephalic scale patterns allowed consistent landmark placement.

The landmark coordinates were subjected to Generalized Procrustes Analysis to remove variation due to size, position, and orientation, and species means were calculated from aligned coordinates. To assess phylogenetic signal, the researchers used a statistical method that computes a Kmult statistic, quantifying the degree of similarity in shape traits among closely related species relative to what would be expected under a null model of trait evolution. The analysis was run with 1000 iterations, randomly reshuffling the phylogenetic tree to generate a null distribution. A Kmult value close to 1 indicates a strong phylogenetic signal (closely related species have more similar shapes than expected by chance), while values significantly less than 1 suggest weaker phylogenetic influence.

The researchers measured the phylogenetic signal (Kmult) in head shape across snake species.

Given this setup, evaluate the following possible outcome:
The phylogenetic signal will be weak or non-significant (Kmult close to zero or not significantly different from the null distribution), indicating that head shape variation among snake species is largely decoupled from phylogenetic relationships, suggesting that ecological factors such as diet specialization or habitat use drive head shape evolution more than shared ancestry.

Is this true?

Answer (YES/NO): YES